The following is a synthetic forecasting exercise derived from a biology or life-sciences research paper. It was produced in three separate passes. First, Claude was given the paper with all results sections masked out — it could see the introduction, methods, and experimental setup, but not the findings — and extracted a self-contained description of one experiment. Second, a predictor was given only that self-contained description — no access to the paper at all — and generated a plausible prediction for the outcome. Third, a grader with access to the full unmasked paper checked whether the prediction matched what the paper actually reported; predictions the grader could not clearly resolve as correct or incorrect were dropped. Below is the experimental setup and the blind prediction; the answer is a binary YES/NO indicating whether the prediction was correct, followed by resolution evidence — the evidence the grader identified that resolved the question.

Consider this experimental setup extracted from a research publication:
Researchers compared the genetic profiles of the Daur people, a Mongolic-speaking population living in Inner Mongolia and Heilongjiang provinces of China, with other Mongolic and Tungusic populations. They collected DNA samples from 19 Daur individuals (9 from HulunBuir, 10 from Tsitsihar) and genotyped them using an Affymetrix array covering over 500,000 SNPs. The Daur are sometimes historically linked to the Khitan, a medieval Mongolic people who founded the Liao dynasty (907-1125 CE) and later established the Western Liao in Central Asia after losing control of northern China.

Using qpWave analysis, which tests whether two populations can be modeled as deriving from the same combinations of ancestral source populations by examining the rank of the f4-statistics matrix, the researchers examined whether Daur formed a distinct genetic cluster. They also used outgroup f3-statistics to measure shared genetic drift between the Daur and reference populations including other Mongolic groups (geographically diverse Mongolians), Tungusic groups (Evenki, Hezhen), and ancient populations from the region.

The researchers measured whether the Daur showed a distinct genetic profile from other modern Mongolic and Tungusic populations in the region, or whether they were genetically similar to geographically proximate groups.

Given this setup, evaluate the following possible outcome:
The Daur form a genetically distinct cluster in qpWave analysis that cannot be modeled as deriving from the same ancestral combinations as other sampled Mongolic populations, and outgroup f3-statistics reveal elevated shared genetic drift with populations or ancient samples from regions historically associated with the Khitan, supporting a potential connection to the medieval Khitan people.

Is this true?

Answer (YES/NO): NO